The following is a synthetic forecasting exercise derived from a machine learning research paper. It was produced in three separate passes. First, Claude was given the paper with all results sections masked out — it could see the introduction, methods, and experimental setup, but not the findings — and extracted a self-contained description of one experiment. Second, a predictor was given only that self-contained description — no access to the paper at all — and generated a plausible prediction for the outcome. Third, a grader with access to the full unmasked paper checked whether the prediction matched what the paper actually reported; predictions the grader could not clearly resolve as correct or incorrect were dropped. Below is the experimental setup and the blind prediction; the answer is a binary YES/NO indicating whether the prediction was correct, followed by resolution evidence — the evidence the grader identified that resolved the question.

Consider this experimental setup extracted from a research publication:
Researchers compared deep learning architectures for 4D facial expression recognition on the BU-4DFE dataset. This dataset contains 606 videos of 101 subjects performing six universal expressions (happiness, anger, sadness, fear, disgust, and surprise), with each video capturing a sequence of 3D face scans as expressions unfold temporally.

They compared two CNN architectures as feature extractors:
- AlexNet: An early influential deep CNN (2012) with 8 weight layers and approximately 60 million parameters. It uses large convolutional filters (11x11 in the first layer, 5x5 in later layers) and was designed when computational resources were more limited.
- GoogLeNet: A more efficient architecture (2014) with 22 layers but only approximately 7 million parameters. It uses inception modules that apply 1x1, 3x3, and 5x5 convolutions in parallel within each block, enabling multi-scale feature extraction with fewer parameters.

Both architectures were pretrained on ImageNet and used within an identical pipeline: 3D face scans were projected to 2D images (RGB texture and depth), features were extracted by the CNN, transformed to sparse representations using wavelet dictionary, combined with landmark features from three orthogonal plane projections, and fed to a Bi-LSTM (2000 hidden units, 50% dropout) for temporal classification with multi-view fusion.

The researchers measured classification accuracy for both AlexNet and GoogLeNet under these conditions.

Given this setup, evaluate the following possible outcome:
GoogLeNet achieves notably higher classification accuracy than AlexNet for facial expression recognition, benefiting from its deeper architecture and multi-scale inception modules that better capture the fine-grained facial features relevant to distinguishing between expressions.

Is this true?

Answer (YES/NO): YES